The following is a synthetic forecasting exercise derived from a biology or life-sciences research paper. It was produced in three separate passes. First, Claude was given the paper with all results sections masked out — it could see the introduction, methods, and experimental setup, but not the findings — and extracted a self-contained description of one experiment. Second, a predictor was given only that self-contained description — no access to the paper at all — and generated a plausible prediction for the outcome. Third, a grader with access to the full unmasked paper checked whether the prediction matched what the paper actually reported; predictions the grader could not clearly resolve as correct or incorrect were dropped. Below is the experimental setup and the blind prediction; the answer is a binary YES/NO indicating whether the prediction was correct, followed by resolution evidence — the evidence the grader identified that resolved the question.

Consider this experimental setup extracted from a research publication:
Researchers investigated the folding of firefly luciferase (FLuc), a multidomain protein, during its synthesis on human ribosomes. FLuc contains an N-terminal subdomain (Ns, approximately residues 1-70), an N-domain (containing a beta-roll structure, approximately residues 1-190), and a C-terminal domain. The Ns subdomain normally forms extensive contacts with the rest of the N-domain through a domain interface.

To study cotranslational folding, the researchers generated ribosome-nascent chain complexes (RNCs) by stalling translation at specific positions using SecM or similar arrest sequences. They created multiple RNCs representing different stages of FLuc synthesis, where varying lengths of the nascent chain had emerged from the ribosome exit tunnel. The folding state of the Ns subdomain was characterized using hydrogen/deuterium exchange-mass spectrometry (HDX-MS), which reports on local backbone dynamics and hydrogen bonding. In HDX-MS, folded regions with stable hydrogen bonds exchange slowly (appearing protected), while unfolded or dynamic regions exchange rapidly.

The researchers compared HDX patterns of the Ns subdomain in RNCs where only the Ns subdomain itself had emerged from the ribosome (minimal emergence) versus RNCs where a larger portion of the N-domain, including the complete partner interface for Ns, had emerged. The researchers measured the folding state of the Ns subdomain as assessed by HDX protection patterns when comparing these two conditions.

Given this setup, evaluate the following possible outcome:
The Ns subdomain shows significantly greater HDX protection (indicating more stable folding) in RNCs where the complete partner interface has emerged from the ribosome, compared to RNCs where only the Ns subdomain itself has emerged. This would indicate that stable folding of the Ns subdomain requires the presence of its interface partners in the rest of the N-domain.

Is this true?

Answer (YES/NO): YES